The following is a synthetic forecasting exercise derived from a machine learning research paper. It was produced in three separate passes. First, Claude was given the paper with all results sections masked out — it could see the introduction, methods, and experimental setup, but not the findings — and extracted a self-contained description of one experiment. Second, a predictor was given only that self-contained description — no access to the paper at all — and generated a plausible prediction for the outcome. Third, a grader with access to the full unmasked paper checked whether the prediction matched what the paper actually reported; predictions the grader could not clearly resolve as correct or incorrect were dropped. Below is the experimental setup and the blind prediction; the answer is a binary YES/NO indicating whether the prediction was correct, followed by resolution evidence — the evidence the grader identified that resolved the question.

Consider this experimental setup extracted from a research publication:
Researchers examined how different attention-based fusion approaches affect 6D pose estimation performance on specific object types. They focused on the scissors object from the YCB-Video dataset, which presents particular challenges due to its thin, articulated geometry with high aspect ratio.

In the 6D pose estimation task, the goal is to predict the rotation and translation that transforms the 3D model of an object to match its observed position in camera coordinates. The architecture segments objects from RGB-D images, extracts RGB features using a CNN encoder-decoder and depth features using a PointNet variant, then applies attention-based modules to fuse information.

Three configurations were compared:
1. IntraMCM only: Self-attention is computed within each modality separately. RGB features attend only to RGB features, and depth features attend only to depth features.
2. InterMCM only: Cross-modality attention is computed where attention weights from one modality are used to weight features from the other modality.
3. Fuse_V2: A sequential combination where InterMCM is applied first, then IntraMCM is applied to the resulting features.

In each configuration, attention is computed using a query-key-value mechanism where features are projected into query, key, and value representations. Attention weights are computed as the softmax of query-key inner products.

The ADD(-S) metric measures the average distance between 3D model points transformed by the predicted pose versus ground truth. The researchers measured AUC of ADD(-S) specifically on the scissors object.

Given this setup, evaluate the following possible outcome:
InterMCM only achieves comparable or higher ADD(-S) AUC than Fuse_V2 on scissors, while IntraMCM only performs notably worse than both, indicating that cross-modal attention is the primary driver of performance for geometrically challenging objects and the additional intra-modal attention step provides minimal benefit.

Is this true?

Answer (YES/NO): NO